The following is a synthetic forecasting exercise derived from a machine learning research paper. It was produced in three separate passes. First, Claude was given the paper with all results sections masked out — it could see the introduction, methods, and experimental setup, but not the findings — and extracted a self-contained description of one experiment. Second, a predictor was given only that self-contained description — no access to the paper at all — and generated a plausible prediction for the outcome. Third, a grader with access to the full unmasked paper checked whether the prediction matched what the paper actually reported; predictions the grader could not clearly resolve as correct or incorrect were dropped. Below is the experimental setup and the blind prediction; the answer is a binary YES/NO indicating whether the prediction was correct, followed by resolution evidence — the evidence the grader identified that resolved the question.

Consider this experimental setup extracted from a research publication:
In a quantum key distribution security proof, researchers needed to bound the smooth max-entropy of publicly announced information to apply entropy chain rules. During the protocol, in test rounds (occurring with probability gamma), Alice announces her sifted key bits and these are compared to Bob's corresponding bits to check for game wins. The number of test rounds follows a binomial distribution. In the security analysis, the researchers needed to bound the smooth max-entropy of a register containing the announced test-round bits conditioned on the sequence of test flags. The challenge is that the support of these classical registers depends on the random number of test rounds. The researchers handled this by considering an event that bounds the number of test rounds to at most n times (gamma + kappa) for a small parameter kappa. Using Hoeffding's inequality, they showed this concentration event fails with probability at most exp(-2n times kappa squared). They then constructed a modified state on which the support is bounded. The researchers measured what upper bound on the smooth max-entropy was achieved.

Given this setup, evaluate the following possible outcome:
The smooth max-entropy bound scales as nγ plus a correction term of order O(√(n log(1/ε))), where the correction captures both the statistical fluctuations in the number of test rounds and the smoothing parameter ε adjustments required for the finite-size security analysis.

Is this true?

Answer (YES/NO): NO